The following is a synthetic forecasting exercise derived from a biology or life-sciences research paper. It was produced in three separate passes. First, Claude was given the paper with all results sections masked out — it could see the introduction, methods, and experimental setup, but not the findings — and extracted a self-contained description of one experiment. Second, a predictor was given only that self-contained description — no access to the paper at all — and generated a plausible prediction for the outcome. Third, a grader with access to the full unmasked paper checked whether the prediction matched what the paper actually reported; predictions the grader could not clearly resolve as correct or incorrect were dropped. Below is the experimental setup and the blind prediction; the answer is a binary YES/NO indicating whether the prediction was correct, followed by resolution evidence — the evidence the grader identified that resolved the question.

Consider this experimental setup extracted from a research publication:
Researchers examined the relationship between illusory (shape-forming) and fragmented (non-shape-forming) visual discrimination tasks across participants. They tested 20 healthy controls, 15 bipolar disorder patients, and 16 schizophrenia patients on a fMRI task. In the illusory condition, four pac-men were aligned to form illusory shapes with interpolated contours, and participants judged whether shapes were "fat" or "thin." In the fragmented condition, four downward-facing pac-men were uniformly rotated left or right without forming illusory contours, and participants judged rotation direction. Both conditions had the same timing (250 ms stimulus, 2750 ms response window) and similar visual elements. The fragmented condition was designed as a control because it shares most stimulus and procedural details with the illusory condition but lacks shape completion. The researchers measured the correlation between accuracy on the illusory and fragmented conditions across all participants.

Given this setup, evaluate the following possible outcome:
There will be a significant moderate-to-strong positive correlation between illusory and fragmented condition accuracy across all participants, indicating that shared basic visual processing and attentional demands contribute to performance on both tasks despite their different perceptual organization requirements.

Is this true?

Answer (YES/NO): YES